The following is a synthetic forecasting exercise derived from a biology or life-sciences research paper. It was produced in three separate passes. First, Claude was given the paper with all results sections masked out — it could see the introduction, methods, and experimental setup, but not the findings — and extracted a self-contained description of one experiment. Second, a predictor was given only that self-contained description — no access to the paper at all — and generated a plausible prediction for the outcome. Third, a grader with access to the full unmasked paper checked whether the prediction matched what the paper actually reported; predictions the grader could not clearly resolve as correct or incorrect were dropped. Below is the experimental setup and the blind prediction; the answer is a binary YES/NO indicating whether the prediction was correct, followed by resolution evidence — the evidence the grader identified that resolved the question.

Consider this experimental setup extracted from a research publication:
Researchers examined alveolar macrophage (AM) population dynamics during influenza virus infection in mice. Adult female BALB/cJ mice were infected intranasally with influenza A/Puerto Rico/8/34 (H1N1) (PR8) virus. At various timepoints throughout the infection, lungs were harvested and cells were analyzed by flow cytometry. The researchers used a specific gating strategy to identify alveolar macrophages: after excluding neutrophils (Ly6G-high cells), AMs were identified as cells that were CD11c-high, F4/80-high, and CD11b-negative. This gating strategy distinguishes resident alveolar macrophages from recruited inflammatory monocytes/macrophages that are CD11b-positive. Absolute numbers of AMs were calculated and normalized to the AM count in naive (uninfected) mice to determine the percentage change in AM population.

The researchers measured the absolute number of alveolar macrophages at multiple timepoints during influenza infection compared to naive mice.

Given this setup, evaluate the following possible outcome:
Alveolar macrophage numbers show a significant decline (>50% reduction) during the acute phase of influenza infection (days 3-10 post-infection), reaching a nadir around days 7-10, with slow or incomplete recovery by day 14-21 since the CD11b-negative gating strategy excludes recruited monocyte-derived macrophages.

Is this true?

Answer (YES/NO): NO